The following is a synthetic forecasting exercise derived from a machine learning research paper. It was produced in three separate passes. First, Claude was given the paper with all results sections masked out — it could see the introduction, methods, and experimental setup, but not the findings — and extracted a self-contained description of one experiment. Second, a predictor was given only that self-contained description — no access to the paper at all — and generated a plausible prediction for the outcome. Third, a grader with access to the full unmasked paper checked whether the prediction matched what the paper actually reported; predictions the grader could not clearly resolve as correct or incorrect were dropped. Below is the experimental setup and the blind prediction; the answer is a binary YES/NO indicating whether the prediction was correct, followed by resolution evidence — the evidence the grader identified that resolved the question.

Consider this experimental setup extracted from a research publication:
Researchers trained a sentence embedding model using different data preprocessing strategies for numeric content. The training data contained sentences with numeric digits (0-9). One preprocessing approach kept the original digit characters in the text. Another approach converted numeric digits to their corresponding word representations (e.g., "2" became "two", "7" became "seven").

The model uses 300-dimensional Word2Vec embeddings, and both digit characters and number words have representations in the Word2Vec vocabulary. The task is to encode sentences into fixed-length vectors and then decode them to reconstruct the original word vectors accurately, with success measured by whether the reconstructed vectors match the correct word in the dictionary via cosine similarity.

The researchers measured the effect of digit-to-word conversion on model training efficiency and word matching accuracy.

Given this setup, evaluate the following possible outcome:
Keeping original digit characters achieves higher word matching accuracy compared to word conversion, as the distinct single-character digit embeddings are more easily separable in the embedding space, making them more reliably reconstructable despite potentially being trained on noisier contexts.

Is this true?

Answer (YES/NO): NO